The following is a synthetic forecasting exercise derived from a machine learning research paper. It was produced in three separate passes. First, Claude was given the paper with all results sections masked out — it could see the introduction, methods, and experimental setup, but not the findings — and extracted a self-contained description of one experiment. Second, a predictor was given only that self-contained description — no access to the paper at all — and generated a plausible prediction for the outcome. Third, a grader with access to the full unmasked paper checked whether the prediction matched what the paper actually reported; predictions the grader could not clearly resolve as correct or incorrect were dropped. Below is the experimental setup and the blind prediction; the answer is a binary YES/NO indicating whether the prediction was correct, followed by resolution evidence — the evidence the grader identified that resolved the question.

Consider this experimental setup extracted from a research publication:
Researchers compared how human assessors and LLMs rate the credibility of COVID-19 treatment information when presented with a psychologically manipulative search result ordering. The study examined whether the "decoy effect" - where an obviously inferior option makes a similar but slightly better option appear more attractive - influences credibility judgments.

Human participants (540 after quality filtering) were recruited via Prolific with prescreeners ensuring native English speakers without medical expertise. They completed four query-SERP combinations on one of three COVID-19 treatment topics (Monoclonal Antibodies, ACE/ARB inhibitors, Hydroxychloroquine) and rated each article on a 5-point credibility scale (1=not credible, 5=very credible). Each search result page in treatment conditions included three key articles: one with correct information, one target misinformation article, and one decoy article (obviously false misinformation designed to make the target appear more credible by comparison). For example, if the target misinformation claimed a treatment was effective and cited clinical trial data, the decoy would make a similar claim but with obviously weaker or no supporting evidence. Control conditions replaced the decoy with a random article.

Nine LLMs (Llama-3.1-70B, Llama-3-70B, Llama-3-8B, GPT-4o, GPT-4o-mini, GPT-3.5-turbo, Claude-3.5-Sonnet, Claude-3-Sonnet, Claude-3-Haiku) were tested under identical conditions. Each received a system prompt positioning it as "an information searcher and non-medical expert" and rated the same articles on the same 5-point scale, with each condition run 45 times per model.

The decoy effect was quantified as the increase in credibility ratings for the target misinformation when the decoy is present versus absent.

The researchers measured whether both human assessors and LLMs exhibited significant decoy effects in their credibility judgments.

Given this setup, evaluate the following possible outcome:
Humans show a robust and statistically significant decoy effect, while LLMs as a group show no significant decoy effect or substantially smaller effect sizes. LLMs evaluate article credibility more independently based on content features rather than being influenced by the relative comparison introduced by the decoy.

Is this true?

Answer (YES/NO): NO